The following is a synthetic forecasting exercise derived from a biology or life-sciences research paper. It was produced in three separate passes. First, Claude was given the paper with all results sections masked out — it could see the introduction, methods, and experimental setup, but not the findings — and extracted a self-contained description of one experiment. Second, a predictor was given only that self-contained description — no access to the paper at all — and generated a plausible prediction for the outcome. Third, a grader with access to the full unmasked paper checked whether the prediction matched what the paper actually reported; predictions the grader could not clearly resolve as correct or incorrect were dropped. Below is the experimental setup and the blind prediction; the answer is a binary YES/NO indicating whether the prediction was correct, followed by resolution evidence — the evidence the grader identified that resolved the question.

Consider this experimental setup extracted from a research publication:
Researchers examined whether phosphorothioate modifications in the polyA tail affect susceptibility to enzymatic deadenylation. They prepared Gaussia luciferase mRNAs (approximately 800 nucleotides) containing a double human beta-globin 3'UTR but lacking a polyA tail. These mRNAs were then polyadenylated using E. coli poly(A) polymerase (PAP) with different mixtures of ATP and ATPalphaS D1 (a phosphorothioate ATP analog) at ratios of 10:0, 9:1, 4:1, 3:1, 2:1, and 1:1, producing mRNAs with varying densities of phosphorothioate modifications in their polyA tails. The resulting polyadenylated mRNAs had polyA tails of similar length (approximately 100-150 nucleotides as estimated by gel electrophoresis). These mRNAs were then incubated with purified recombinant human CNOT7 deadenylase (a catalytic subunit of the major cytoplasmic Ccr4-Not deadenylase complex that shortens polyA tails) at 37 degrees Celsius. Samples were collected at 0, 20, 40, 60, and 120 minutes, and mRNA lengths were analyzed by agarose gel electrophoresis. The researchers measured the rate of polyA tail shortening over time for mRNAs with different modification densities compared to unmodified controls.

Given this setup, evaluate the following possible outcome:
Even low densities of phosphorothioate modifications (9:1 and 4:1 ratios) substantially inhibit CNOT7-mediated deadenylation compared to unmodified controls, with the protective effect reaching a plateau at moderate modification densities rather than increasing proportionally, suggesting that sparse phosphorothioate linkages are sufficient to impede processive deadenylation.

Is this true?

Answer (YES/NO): NO